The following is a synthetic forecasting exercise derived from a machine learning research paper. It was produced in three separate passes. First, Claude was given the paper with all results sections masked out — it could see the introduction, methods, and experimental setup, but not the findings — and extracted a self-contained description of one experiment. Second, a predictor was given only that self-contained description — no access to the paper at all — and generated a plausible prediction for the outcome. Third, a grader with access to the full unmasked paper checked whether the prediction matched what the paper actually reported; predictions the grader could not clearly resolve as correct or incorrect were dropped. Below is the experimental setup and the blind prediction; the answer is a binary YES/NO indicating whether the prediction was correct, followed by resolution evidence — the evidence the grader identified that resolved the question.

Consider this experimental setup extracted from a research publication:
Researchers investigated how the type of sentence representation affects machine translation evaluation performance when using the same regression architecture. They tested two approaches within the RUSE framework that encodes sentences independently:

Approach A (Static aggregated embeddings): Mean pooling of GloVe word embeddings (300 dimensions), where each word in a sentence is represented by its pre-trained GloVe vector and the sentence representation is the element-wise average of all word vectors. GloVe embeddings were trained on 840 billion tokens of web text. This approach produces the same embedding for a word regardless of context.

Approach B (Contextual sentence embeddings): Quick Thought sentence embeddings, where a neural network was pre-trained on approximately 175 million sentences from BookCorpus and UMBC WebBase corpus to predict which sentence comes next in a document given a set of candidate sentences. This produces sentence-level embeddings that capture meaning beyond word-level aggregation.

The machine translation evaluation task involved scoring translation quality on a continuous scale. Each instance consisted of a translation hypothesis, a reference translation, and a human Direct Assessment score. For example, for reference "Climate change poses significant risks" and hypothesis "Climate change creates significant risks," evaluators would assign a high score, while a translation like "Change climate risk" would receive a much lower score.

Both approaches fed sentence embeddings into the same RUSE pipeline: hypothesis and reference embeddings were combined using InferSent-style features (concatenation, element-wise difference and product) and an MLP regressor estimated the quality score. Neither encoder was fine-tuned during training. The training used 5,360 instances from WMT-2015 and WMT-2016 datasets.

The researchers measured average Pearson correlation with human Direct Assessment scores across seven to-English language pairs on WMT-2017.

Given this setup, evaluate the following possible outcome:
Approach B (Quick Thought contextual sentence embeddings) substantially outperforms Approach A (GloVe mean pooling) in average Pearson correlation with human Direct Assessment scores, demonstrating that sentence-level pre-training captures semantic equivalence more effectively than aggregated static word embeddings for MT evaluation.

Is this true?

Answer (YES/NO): YES